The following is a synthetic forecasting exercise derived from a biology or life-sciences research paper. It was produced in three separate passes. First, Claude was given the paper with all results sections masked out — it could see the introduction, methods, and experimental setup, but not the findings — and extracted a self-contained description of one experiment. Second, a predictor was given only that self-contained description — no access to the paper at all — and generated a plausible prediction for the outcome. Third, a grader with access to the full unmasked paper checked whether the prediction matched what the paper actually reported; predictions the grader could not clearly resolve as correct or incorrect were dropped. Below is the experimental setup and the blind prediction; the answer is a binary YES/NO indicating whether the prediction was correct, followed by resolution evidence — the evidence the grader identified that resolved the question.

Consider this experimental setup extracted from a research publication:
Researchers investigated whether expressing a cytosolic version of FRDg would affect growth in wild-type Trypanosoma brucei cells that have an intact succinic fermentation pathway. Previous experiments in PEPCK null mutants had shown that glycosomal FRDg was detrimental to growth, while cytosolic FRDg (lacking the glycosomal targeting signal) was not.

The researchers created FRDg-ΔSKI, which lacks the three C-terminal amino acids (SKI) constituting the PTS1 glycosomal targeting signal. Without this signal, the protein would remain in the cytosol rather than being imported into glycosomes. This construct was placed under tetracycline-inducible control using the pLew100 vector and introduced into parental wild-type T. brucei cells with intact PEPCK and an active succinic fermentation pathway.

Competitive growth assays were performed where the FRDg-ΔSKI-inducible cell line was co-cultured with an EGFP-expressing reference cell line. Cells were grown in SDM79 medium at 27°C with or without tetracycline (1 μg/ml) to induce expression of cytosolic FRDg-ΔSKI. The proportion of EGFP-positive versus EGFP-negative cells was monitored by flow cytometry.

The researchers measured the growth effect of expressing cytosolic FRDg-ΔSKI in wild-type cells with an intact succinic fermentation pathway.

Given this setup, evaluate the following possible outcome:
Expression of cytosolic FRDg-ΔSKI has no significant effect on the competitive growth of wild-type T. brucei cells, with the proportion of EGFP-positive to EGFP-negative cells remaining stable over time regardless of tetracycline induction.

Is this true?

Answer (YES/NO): YES